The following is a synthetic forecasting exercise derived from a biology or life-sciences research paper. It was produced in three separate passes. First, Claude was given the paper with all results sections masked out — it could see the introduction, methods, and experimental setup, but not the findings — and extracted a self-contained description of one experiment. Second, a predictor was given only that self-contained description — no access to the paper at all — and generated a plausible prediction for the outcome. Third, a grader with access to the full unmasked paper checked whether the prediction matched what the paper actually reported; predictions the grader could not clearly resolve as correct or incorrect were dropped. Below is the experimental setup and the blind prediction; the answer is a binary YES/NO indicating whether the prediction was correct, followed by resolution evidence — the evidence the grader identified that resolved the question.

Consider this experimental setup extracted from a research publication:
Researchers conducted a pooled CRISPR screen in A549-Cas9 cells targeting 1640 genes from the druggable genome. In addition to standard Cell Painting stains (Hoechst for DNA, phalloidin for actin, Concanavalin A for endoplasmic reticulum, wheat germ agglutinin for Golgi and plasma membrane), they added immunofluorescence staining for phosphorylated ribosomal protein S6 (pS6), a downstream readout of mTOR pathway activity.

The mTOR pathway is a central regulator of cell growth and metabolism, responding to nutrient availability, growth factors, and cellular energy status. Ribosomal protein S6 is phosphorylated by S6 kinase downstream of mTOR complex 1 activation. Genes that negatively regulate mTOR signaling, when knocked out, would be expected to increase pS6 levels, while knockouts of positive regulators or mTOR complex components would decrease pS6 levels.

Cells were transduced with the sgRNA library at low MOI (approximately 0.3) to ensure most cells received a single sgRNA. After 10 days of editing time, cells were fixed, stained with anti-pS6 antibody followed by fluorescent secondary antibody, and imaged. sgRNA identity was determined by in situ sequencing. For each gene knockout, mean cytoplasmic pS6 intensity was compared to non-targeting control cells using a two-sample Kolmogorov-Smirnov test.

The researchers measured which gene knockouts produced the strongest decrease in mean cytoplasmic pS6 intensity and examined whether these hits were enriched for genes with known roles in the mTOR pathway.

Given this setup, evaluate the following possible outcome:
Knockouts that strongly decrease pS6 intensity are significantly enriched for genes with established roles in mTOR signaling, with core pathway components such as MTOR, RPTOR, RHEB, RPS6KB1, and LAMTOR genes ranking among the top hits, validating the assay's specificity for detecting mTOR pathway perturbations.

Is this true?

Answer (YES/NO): YES